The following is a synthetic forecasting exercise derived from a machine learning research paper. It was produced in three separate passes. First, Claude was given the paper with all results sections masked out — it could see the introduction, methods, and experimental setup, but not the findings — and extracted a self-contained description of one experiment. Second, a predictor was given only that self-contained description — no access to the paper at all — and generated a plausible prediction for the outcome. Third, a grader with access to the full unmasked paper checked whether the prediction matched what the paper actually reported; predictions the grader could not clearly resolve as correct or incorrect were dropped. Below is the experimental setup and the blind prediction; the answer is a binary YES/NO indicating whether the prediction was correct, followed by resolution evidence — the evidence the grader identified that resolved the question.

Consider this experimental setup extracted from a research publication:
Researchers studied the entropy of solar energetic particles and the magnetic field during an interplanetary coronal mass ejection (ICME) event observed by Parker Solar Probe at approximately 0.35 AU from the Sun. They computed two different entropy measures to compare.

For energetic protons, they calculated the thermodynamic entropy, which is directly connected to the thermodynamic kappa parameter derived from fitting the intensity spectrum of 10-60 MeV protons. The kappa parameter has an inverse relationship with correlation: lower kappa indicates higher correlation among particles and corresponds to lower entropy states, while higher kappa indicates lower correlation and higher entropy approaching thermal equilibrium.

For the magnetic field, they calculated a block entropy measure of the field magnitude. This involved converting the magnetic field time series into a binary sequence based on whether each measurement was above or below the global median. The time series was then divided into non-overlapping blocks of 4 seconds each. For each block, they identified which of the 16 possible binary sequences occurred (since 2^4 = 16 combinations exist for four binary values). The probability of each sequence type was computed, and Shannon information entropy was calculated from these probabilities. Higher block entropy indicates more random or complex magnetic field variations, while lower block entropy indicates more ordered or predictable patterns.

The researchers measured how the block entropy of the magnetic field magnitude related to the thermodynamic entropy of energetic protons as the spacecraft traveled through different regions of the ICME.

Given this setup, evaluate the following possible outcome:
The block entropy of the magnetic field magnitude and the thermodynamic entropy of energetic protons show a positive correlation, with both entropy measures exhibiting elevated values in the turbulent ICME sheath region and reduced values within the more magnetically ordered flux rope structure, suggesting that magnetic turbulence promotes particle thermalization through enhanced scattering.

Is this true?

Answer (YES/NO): NO